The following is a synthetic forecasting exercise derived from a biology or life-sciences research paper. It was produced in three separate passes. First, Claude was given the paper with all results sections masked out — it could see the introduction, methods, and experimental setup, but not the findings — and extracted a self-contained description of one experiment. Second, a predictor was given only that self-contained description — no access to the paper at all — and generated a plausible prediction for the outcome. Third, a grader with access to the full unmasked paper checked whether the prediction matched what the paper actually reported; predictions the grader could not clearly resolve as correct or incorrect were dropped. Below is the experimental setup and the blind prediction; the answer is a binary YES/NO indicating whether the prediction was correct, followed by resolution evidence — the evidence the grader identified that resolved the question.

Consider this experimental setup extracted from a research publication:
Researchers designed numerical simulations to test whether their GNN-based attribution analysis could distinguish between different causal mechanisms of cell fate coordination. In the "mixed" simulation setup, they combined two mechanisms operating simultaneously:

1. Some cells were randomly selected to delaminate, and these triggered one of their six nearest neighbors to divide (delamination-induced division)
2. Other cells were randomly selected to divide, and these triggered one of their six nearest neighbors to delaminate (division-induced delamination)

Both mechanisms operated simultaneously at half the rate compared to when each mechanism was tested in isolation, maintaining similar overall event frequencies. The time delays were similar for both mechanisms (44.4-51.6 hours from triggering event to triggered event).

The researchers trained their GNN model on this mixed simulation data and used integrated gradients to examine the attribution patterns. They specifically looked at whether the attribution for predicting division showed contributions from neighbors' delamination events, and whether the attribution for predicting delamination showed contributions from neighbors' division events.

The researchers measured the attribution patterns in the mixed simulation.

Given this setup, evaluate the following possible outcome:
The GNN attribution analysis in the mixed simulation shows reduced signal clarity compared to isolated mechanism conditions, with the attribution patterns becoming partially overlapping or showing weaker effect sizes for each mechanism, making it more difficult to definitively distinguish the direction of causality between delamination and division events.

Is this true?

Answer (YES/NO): NO